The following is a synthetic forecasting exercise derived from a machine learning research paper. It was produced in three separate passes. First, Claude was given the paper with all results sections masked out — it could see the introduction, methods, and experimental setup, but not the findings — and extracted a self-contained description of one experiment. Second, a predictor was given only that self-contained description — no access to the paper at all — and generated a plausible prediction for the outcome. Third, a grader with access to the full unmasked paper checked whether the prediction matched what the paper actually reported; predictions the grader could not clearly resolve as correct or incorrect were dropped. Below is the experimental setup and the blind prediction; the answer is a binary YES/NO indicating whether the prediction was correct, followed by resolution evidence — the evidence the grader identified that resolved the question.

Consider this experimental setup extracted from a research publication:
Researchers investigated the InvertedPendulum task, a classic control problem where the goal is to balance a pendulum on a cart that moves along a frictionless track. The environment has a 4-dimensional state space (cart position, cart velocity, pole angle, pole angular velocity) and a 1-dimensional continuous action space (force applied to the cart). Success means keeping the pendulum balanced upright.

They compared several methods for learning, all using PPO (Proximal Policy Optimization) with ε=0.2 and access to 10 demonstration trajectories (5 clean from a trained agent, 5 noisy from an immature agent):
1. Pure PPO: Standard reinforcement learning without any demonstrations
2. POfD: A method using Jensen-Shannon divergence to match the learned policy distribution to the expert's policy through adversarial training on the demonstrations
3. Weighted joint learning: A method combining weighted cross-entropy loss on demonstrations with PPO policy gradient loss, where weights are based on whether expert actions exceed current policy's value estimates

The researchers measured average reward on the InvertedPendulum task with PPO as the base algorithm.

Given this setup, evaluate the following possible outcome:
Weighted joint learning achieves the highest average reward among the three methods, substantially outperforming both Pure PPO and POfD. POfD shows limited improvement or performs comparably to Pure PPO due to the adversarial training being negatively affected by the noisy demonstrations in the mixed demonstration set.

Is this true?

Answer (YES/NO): NO